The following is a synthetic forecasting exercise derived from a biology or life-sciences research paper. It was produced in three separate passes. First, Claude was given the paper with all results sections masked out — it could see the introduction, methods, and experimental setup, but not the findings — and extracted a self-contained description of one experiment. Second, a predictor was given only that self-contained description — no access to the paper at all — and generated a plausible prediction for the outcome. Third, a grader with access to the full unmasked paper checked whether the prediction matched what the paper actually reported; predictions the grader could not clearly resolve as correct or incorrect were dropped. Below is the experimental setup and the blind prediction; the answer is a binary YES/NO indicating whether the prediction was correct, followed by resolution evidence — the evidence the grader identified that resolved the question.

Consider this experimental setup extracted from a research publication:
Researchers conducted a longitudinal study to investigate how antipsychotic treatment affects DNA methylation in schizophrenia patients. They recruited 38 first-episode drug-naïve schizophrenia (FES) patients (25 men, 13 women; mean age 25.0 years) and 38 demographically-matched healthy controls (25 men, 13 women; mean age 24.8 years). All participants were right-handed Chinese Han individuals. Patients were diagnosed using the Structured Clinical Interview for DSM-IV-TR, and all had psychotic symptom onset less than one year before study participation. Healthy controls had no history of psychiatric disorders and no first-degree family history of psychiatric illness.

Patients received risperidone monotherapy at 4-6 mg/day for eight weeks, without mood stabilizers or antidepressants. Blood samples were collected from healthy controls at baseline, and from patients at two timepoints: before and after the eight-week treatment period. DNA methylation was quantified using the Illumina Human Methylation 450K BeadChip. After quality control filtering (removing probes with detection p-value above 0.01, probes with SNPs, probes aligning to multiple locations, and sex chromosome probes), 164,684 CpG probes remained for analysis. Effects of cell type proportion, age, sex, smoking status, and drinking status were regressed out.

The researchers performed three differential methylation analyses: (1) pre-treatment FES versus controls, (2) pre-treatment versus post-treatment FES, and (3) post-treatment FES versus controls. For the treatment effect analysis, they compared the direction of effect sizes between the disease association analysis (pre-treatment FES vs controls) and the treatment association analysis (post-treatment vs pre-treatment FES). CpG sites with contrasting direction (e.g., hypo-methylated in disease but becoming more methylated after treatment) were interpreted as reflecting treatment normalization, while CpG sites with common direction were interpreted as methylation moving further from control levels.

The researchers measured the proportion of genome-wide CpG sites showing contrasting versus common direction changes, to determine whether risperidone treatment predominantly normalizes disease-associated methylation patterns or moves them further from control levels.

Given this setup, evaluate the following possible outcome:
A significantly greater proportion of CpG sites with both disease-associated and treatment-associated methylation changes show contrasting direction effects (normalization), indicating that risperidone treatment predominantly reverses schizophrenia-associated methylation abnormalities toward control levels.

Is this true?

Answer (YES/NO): YES